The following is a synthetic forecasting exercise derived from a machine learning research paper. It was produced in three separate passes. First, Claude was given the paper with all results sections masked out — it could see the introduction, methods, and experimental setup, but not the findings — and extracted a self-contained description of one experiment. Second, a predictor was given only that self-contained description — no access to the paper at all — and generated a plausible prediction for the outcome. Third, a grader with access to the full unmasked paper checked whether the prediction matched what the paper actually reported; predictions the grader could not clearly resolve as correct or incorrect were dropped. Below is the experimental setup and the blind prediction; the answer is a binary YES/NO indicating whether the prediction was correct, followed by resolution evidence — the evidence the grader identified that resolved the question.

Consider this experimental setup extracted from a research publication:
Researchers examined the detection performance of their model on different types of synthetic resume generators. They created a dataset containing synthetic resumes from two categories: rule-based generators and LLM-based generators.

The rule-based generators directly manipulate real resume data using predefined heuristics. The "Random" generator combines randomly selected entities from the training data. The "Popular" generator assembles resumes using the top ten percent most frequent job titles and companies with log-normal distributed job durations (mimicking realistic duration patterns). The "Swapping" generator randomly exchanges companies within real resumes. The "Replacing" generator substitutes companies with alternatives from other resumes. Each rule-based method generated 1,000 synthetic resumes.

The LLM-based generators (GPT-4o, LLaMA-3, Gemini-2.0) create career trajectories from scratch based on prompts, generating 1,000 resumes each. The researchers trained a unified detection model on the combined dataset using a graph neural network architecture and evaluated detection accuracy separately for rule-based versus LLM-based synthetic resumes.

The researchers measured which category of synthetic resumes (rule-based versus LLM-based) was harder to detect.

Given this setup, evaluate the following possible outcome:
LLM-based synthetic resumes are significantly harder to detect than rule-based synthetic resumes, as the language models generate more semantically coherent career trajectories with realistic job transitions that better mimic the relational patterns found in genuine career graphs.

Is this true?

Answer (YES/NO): NO